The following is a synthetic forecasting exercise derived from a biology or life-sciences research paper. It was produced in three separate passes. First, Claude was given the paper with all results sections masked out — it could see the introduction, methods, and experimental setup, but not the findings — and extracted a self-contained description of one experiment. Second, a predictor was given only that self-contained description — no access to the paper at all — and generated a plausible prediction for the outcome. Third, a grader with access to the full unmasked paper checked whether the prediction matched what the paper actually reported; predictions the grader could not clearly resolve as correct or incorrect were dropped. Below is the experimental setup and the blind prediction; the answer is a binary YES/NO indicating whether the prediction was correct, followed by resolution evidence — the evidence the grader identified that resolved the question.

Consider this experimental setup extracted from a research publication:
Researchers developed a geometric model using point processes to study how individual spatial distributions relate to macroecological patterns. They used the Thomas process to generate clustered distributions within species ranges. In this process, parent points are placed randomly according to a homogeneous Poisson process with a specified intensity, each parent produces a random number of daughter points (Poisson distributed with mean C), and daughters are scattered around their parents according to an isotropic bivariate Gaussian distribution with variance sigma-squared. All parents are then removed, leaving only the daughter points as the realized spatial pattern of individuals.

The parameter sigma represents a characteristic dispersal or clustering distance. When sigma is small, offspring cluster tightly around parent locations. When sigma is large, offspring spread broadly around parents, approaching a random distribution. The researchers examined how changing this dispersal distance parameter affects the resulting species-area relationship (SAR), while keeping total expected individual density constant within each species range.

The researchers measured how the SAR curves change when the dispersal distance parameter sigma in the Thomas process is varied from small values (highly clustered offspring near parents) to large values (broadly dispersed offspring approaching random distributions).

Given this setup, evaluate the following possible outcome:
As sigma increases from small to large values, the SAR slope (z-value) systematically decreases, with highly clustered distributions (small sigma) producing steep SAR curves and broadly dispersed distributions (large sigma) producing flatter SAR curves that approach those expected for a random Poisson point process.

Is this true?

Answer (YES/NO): NO